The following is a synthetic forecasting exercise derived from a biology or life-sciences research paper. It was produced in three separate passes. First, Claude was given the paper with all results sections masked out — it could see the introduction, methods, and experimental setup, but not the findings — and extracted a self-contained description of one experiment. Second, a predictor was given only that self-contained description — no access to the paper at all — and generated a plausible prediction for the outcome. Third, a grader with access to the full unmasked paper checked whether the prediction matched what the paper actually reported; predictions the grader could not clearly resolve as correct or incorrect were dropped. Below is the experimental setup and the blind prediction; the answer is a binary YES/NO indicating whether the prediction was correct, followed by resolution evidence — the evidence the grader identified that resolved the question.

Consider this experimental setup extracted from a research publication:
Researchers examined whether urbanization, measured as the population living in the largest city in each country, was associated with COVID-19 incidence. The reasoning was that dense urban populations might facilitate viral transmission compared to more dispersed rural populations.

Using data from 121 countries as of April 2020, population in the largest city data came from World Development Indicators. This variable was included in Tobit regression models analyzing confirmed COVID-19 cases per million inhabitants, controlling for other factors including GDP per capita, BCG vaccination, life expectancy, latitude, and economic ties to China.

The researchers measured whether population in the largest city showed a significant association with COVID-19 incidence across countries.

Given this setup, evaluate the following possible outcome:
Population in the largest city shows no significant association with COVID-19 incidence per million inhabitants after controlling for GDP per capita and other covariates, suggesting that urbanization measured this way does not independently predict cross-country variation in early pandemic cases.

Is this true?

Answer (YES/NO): NO